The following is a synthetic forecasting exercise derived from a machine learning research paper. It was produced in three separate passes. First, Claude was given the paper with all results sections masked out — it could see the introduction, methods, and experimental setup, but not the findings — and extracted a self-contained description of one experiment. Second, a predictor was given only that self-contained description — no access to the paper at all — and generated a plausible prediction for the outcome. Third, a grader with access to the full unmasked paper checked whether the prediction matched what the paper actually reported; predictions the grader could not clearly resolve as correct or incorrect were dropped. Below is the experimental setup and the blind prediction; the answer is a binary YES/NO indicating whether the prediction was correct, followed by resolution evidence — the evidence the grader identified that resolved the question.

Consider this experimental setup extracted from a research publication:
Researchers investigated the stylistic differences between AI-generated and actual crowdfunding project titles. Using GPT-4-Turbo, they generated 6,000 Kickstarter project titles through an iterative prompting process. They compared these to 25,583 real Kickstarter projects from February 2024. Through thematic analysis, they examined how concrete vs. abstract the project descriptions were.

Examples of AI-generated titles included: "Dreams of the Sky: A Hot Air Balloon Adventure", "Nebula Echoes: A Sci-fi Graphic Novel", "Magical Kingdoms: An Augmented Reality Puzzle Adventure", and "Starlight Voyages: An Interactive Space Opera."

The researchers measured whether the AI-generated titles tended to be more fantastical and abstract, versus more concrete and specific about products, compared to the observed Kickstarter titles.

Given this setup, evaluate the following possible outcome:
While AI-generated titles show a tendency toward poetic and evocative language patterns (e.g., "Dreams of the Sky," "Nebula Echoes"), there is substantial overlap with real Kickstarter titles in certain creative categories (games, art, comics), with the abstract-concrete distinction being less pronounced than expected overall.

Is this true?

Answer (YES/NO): NO